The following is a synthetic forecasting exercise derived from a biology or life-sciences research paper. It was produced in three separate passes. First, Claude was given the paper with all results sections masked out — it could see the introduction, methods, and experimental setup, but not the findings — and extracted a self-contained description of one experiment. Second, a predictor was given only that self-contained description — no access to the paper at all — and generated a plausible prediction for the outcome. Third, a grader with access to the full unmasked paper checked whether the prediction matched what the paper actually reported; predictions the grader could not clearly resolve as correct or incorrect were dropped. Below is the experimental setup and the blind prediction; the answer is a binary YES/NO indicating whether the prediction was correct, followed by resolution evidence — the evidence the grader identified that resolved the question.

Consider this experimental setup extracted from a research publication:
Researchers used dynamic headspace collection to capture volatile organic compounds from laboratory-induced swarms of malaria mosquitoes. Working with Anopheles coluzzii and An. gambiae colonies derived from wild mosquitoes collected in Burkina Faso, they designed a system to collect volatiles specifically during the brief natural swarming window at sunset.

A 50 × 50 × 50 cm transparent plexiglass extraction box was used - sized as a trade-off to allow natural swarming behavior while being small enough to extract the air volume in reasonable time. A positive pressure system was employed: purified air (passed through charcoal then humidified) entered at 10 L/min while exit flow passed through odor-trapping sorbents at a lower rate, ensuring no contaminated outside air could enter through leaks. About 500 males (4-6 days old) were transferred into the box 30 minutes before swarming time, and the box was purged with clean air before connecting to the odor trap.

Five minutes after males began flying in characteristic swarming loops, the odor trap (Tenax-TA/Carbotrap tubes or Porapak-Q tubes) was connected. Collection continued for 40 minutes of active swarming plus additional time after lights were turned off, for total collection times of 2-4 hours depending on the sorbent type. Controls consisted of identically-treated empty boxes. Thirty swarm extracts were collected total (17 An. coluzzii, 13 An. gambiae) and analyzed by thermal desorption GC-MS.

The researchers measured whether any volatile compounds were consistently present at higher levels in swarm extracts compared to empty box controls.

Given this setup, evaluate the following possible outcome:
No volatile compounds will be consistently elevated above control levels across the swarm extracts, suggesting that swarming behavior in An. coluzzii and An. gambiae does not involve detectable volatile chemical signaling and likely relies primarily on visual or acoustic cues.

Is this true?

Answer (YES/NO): YES